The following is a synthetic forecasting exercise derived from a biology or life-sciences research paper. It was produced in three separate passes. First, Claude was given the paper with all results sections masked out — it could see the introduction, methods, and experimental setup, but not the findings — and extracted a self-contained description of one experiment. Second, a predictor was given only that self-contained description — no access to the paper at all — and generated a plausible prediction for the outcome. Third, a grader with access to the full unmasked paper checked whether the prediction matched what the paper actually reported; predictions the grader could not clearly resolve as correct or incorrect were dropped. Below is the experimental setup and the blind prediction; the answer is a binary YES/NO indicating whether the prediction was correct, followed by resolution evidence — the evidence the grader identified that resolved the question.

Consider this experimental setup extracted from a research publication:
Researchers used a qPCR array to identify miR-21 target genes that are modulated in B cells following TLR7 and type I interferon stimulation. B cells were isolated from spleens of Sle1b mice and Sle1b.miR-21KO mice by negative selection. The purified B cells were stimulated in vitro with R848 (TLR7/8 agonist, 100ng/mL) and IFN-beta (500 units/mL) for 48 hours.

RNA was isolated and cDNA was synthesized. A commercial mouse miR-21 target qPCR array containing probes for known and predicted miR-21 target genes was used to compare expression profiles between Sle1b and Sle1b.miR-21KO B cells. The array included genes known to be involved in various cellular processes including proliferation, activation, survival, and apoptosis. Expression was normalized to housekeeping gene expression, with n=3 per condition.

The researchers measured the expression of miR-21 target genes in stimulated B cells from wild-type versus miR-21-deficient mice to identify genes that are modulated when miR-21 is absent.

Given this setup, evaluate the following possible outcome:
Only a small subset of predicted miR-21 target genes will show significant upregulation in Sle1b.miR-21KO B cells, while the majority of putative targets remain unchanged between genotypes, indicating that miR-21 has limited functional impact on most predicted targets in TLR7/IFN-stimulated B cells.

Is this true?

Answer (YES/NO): NO